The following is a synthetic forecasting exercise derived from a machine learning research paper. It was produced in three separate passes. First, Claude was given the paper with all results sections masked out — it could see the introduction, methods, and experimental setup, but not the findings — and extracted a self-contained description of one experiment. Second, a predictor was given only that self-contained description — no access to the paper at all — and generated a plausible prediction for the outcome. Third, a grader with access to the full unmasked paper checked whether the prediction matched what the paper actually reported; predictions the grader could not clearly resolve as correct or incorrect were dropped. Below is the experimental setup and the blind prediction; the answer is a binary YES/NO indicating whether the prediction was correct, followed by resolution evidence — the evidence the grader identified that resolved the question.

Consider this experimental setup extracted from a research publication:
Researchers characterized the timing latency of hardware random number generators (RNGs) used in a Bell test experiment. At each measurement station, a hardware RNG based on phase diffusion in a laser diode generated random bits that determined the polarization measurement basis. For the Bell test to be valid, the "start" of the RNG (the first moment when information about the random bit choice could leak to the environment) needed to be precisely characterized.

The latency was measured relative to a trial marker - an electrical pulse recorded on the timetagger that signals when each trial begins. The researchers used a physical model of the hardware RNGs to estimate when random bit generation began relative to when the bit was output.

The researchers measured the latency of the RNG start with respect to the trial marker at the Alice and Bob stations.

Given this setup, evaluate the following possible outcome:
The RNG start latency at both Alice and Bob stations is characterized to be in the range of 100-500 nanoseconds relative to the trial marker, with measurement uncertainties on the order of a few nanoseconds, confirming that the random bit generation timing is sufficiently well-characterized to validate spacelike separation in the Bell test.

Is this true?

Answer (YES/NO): NO